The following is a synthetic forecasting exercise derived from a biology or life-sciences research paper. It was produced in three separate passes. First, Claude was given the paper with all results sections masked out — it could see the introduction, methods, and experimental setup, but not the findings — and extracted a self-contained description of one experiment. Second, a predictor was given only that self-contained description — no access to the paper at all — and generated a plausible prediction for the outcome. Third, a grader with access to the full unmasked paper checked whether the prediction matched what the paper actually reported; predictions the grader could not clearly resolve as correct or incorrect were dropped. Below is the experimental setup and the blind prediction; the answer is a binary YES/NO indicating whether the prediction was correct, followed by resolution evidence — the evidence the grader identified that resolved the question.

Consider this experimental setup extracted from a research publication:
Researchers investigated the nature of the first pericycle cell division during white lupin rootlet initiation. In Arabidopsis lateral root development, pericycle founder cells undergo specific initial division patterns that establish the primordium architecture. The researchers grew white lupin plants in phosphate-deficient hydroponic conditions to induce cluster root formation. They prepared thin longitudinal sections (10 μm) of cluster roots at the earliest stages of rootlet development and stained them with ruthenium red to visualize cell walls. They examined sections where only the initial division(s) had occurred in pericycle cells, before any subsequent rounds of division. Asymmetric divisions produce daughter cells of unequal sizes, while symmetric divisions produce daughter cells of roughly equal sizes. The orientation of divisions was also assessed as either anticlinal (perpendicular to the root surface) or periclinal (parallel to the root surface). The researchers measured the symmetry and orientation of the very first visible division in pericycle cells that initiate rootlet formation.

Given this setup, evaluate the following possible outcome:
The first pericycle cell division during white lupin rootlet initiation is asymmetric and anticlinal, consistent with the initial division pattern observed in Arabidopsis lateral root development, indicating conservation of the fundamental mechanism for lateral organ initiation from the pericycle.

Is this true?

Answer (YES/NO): YES